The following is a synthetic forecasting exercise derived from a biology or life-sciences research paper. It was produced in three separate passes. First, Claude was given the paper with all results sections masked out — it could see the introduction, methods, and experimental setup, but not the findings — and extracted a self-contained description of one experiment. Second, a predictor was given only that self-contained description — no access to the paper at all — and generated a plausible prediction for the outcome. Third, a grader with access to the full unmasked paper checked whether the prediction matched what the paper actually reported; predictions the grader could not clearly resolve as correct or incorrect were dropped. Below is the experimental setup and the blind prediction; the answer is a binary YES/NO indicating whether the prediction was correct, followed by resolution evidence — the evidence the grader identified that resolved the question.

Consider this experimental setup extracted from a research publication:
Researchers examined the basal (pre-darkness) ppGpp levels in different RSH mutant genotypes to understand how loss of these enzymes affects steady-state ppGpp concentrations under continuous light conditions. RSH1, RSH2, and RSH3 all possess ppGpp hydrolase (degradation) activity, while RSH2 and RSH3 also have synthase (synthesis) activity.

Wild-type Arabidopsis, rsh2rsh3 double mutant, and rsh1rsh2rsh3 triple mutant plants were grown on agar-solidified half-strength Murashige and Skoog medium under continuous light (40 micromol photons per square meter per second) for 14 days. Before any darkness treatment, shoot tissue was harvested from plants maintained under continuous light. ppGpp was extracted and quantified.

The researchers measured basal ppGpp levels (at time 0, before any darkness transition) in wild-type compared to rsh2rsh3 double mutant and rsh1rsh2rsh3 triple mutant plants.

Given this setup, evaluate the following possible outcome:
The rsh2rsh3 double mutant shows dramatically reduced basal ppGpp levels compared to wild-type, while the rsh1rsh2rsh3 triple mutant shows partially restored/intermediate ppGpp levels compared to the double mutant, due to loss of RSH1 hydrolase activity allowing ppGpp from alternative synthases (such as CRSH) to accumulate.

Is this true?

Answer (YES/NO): NO